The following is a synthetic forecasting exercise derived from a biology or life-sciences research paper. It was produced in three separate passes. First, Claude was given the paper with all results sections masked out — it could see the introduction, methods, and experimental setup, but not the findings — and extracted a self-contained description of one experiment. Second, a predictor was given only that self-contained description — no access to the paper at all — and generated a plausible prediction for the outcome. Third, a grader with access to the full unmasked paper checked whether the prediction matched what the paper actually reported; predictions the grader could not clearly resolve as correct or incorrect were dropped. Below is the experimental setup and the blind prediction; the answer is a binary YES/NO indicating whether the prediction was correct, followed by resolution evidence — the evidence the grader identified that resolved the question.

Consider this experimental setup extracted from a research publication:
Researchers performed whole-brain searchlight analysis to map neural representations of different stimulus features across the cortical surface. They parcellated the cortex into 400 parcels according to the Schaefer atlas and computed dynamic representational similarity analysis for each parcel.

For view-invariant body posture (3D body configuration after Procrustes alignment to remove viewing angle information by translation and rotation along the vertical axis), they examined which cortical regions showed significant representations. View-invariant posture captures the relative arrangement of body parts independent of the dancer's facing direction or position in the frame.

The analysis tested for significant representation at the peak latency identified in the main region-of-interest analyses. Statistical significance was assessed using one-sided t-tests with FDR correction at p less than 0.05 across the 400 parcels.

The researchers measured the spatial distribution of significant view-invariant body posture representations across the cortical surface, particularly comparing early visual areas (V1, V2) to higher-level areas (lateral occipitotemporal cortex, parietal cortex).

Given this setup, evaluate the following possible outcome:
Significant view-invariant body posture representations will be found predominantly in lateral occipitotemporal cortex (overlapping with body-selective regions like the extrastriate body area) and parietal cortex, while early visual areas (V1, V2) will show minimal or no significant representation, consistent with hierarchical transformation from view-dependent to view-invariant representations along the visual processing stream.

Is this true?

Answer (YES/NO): YES